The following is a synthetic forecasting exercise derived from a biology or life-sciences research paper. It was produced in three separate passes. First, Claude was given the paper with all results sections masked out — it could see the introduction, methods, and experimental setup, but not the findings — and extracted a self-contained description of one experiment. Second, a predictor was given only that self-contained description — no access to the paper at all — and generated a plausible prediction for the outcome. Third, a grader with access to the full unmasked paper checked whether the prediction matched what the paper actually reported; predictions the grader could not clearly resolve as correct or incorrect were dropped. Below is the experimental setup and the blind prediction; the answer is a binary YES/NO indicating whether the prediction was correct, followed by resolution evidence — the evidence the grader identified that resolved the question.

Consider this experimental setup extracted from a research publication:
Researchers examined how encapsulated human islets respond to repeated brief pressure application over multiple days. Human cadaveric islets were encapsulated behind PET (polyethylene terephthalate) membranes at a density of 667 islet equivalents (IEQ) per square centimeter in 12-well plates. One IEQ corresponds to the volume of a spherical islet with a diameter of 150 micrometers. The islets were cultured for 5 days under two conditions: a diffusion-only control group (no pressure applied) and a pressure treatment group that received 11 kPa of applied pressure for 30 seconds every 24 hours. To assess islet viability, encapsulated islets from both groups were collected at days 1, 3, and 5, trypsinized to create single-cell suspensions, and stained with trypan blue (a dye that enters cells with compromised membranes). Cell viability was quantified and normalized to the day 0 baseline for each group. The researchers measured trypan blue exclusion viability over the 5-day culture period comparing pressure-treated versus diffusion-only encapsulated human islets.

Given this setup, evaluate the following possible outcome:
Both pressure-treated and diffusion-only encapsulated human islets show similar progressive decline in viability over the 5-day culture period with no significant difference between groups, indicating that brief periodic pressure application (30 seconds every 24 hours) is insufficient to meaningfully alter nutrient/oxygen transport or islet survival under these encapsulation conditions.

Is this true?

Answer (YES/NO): NO